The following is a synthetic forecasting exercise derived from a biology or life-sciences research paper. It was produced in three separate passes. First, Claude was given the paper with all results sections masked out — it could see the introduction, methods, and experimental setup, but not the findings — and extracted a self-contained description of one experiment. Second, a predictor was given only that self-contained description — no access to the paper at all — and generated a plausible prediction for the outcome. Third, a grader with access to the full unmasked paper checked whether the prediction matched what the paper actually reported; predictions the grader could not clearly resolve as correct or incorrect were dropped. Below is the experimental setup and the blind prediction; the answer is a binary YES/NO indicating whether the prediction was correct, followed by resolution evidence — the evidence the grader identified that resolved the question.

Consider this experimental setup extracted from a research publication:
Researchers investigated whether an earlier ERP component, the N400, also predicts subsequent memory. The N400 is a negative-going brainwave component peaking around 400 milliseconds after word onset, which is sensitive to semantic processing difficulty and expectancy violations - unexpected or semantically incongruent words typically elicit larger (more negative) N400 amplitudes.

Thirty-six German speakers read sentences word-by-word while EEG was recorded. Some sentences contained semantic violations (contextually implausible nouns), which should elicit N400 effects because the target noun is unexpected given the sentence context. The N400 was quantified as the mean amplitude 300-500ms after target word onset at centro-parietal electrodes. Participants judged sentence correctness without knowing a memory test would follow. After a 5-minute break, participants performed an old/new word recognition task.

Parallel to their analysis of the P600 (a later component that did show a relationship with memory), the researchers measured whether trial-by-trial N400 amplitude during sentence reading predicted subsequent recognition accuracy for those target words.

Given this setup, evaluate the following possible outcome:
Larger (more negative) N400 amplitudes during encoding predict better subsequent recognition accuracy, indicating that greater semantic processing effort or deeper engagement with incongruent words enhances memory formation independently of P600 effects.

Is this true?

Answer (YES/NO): NO